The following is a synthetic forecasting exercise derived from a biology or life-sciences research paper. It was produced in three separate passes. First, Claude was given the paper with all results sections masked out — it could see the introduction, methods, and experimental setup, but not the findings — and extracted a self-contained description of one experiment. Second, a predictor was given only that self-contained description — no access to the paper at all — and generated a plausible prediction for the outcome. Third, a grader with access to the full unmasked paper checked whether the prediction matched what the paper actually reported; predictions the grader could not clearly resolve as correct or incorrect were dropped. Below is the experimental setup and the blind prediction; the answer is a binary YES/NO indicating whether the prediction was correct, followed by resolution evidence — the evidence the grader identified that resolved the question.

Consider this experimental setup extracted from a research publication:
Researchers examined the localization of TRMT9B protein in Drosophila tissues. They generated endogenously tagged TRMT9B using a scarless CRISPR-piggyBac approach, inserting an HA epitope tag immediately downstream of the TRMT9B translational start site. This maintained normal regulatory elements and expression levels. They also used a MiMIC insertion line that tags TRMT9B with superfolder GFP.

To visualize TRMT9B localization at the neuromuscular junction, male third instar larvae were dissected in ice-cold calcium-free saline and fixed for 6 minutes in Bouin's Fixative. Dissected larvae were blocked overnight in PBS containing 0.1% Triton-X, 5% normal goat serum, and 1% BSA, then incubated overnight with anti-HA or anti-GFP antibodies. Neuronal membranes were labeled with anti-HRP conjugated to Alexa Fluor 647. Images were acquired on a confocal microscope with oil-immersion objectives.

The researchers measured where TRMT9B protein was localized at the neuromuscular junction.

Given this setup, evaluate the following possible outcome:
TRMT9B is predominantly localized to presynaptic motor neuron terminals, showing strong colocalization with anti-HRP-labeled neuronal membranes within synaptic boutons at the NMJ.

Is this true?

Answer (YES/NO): NO